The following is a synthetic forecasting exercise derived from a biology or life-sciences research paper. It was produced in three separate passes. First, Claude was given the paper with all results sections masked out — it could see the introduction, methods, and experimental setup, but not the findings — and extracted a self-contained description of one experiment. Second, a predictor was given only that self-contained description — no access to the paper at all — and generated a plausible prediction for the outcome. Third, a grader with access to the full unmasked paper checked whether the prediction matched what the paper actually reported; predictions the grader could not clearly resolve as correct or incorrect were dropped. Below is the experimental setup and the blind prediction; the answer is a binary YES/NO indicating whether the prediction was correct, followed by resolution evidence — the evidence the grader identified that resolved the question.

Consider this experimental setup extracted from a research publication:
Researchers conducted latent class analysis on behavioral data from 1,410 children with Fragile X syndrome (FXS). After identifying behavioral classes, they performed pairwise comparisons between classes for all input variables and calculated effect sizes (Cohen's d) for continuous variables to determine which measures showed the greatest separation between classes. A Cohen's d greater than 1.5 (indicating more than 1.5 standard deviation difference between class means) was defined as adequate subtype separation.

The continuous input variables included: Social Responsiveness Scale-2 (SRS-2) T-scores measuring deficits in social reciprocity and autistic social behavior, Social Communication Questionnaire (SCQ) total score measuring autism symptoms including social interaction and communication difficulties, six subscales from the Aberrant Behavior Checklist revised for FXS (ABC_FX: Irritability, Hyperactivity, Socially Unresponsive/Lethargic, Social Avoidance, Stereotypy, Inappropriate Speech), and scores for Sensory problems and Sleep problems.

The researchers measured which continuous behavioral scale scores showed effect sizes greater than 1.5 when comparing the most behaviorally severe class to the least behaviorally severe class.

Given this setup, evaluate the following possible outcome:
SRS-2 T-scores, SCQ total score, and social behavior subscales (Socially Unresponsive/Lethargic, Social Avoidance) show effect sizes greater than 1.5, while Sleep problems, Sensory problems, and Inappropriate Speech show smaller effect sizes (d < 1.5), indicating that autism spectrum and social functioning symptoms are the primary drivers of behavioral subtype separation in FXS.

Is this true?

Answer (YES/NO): NO